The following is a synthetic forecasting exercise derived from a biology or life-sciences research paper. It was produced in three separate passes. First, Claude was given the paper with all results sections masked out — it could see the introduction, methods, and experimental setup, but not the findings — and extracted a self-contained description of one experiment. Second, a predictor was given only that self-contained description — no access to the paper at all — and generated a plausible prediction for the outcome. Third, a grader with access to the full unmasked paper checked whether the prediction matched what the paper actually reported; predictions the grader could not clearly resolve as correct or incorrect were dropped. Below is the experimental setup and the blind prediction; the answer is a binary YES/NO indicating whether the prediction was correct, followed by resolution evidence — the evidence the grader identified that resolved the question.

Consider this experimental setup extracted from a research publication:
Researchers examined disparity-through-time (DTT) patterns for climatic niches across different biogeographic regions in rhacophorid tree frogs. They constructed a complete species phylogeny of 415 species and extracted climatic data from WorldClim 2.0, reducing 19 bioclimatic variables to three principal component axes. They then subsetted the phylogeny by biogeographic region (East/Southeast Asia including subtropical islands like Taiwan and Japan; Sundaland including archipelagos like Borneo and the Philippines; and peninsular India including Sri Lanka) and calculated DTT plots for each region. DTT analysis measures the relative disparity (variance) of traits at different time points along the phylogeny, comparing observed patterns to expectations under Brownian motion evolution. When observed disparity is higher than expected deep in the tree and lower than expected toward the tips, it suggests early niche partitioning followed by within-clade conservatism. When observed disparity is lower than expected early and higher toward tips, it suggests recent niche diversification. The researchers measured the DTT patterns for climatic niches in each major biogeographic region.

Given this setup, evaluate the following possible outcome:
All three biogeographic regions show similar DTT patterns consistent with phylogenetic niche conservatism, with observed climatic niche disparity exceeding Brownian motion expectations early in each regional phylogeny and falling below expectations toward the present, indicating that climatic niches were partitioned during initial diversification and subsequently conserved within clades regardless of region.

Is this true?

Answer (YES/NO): NO